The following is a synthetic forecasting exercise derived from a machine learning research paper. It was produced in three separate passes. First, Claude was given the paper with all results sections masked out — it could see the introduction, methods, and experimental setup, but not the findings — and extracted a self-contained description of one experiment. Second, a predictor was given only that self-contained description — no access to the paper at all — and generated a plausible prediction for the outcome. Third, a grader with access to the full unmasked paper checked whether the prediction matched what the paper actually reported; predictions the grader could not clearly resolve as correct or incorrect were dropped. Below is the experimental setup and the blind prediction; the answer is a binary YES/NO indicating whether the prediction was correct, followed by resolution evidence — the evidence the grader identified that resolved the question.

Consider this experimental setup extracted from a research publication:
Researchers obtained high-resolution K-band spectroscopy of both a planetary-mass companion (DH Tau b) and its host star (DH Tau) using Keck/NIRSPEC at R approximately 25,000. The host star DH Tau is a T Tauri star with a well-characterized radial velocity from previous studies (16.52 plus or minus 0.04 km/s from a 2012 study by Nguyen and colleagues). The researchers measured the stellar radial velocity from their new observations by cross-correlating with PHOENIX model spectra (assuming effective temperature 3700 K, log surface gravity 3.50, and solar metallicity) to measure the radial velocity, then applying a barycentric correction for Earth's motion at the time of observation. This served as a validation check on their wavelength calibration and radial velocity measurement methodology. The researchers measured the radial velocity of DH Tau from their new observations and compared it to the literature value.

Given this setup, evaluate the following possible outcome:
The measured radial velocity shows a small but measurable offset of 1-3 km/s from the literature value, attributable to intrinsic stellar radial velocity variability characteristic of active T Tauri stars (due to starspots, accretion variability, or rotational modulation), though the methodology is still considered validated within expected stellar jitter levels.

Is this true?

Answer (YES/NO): NO